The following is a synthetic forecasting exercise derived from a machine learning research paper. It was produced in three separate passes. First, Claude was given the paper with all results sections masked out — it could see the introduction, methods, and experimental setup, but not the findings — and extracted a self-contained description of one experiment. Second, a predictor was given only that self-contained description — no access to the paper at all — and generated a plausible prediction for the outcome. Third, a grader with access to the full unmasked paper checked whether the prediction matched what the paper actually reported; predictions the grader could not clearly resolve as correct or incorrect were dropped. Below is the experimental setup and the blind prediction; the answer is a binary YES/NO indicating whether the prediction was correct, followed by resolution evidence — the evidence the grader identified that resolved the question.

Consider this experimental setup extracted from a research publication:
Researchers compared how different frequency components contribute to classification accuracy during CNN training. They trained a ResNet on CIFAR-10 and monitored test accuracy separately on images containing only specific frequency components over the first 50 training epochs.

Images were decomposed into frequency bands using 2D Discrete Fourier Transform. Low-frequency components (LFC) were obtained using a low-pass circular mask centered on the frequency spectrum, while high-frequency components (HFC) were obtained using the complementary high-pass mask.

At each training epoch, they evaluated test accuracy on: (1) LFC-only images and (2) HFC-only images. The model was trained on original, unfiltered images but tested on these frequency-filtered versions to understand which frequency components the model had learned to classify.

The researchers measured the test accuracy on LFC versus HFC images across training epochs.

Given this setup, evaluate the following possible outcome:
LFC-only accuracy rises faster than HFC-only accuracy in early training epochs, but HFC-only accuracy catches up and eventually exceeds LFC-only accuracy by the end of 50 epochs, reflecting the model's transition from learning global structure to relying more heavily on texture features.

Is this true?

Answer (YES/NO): NO